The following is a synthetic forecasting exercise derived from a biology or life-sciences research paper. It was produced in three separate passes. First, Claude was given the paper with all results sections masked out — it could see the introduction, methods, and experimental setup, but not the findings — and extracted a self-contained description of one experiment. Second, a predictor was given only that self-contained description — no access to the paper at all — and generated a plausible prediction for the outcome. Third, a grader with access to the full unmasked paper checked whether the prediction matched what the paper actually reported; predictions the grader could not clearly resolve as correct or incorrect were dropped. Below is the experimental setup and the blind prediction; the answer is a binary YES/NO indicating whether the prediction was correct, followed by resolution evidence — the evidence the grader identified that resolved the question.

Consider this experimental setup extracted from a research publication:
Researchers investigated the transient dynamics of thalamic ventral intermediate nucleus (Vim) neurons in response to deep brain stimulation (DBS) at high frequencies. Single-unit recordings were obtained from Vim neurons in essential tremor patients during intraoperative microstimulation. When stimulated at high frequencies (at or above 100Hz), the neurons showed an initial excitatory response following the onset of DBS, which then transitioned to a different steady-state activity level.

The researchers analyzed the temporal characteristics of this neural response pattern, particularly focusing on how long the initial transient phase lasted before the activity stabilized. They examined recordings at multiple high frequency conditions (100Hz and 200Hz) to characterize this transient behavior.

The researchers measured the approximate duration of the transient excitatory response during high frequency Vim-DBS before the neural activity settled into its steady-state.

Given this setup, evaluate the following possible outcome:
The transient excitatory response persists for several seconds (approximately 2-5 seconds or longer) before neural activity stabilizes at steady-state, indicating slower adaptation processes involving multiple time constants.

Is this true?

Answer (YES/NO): NO